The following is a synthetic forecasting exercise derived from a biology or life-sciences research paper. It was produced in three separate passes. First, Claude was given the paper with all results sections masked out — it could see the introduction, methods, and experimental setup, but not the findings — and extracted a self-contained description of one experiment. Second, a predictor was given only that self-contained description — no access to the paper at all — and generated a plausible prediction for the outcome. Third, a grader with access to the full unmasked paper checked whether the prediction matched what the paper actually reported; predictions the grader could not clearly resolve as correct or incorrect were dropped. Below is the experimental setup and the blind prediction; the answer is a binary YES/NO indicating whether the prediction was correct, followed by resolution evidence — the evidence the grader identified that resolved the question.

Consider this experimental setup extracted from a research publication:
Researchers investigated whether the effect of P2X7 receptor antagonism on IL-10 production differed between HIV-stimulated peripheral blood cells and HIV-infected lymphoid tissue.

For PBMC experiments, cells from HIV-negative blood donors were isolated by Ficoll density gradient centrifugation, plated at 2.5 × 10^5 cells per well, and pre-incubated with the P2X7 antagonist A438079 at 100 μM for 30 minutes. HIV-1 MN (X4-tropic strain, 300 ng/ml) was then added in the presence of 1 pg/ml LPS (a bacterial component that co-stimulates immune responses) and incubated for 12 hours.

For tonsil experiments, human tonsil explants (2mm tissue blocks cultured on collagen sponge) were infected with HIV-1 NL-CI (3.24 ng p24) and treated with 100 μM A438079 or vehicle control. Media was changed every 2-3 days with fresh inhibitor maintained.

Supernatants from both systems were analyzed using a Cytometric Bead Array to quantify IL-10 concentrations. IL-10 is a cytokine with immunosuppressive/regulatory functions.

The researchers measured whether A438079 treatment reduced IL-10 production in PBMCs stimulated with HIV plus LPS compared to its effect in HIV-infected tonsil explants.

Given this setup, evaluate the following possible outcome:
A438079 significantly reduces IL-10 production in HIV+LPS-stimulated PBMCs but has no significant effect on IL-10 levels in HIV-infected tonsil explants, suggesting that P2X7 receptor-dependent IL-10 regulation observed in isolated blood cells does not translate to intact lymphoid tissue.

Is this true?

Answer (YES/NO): NO